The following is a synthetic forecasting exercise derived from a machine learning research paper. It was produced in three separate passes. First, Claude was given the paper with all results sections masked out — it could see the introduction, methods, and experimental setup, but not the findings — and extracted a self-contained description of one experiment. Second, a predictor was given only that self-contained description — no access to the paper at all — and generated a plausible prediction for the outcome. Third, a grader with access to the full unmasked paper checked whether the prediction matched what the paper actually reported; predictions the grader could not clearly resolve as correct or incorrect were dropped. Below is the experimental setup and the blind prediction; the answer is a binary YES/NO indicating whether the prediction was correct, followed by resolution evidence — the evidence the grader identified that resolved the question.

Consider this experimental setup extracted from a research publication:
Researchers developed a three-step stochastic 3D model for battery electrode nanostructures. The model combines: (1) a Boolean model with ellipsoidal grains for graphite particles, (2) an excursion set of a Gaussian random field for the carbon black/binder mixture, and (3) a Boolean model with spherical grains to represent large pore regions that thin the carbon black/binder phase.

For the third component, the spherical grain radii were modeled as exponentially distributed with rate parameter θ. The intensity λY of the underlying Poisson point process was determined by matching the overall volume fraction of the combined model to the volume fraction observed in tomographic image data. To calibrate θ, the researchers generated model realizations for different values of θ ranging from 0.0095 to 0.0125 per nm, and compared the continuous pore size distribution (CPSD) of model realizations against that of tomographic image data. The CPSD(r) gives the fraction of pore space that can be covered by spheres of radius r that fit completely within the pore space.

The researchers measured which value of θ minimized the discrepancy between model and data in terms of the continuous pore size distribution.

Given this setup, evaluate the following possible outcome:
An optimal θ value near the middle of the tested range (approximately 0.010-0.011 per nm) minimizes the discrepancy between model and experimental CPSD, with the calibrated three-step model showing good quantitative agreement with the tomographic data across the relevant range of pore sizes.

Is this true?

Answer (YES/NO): YES